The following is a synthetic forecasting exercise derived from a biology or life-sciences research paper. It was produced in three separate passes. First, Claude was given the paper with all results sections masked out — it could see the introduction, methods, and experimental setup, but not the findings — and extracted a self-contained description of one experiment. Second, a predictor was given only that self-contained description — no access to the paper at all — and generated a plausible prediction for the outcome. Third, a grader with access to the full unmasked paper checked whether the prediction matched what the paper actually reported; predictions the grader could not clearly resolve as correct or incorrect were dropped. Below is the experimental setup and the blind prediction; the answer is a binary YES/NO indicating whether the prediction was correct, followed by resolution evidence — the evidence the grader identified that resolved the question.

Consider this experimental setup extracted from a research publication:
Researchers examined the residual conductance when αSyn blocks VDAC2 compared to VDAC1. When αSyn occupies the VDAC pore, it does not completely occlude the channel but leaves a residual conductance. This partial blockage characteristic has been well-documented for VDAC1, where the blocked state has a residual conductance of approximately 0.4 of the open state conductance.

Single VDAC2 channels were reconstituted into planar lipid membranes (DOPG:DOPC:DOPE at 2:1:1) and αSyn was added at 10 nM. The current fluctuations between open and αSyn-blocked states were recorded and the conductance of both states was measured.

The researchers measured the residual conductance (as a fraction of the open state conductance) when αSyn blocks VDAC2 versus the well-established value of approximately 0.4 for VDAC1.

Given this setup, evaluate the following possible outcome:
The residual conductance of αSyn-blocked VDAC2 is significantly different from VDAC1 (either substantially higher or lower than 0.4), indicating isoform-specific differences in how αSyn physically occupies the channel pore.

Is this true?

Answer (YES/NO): NO